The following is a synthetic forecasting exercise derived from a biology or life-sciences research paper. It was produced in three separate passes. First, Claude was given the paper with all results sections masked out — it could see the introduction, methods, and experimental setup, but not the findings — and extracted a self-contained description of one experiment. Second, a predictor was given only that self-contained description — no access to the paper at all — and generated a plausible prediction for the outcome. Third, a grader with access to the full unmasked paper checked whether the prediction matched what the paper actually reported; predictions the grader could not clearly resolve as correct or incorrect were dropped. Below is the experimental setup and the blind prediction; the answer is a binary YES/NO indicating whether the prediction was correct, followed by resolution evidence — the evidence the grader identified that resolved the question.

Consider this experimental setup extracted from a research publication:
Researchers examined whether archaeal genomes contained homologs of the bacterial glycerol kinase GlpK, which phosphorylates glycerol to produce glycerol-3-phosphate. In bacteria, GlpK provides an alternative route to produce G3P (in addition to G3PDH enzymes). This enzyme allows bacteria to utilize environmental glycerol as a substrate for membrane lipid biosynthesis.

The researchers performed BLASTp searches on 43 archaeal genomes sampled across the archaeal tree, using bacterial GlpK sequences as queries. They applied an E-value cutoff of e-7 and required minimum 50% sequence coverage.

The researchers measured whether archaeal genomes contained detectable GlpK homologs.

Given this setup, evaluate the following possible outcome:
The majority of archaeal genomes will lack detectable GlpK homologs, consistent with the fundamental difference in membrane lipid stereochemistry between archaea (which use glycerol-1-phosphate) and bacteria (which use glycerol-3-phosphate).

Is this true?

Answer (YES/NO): YES